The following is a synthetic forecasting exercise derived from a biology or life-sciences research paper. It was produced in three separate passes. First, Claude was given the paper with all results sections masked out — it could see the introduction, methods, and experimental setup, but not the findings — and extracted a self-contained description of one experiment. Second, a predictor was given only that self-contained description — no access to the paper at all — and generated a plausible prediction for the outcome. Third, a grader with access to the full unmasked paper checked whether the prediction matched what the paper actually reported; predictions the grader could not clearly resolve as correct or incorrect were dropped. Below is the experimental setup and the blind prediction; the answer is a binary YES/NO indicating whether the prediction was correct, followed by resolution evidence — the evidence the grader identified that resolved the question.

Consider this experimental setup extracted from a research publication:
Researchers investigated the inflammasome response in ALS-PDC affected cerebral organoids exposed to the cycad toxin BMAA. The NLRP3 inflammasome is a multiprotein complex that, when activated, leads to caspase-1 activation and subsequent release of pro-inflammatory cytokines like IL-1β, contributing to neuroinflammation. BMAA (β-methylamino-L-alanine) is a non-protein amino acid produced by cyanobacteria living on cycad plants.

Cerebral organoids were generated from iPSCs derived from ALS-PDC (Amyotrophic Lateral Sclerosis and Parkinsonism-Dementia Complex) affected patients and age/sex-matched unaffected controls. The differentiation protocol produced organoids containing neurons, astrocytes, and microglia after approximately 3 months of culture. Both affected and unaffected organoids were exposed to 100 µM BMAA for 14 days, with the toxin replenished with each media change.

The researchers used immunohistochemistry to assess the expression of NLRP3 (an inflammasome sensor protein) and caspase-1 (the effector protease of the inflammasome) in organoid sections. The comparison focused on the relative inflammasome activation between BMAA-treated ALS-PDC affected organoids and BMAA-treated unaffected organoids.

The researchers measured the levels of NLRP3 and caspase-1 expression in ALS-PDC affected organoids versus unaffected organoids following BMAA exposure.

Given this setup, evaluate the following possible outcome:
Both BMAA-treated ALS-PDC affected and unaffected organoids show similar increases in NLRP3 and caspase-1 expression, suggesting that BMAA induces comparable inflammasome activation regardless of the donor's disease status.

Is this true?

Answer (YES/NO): NO